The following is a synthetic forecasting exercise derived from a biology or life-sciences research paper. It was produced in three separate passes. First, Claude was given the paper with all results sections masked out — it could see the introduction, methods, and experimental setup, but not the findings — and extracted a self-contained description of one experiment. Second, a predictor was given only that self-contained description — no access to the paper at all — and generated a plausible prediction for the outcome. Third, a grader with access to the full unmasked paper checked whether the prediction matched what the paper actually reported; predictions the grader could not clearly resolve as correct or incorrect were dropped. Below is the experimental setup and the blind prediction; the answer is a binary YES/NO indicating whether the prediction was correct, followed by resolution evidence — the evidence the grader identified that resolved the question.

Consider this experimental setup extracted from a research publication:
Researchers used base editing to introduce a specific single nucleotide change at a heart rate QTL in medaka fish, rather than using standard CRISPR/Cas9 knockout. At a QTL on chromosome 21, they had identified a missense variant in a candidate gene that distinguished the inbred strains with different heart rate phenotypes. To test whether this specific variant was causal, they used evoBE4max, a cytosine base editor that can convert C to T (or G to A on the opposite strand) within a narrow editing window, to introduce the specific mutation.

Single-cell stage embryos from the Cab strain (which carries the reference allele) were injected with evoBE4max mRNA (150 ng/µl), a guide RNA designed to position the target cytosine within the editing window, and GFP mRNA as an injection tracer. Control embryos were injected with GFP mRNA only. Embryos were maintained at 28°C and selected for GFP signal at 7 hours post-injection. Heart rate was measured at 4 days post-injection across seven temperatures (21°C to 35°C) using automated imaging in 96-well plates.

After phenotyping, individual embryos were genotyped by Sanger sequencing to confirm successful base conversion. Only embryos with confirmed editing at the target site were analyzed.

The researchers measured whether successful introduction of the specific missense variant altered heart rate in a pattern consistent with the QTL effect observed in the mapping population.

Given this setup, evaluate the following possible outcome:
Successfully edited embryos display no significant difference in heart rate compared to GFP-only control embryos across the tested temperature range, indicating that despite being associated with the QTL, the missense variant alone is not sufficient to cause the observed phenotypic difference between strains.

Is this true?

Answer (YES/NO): NO